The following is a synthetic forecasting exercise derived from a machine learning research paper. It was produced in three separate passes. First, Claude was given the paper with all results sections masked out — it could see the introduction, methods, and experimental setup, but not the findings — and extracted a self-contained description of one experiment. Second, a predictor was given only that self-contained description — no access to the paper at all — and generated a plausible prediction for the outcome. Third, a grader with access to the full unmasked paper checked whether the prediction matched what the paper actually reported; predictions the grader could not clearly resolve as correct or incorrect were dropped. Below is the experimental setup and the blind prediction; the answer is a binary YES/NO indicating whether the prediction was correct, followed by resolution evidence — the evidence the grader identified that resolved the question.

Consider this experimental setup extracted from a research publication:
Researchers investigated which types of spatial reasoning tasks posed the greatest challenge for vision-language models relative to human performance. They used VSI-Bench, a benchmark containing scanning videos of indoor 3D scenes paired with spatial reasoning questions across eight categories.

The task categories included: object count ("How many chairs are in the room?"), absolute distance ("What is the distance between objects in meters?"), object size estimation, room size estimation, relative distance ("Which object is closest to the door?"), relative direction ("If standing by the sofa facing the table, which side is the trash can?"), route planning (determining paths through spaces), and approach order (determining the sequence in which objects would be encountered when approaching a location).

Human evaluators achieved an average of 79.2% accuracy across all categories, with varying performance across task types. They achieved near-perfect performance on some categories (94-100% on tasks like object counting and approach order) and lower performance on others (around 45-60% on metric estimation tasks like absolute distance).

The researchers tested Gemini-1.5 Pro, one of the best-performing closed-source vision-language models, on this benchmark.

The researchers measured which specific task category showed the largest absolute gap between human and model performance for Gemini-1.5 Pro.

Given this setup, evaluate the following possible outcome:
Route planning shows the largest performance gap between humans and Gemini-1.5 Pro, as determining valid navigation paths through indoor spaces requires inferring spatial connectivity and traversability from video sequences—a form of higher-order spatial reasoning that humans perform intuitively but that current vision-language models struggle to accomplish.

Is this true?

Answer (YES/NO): YES